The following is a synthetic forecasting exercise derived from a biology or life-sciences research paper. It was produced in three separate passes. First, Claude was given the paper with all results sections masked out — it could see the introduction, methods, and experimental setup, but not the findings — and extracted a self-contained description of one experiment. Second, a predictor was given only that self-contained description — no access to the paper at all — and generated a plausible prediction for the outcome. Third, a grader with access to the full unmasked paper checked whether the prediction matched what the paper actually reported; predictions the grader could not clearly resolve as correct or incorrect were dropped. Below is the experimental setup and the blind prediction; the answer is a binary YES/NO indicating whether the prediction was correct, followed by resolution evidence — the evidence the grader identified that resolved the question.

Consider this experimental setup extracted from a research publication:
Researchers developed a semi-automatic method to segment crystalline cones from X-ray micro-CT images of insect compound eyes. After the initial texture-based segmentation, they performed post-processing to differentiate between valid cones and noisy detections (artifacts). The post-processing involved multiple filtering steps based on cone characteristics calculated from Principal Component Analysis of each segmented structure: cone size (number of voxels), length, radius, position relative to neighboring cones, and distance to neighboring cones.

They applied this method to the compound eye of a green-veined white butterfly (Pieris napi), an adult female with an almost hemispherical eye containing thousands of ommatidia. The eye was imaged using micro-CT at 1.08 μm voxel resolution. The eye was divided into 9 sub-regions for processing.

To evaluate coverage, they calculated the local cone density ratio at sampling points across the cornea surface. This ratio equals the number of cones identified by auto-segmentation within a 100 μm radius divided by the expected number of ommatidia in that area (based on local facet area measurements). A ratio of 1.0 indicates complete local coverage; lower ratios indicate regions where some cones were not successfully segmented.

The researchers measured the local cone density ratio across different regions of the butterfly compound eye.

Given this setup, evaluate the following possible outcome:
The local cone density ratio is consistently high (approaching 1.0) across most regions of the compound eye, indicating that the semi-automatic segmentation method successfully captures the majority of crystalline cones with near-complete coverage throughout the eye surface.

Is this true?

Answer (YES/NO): NO